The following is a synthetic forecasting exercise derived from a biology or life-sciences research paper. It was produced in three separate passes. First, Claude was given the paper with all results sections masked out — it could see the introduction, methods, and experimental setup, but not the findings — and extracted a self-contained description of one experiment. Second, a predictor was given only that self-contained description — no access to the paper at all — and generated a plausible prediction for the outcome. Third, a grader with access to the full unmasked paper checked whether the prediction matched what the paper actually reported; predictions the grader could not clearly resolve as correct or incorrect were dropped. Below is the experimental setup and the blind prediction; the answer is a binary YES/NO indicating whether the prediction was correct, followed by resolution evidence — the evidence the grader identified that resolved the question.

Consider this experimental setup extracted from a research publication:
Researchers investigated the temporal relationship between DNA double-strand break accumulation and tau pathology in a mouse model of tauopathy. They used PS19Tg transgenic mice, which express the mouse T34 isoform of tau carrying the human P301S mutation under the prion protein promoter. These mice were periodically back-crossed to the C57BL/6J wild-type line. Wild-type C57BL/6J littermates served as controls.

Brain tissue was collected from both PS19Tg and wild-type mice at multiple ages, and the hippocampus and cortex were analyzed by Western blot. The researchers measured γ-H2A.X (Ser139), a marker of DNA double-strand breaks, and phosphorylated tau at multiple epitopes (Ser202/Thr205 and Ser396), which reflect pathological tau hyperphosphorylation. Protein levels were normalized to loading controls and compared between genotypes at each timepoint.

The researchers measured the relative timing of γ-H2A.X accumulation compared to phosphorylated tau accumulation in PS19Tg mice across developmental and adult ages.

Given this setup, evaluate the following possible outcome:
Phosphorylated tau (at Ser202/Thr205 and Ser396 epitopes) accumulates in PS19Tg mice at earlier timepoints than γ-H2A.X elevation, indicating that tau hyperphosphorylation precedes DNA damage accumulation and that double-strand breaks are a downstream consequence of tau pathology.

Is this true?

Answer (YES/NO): NO